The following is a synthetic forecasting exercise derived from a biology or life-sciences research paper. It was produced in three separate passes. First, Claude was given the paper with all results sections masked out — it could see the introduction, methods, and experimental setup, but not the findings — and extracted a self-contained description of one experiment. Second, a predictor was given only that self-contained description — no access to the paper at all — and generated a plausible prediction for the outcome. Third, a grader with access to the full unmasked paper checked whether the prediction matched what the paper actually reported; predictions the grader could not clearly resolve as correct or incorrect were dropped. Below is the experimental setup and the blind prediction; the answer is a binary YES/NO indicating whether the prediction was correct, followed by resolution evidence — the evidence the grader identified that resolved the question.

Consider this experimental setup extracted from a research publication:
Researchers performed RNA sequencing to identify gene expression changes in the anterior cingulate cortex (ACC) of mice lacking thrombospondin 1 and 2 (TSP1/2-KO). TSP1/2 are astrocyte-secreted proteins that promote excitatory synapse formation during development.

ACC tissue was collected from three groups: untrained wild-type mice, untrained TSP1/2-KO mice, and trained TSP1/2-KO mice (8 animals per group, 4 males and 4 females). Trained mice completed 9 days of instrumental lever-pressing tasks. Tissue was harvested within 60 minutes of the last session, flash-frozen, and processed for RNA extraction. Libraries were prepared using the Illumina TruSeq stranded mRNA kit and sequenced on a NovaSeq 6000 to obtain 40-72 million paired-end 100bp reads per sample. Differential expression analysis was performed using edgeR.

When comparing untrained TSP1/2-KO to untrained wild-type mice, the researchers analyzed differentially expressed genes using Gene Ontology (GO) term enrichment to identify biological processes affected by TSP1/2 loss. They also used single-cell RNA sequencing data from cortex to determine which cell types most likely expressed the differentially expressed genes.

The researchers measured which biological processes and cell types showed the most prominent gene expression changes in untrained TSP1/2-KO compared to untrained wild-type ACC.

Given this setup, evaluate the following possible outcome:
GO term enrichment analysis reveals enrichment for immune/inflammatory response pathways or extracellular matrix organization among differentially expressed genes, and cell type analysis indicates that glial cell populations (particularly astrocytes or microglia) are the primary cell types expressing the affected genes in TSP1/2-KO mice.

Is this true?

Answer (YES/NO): NO